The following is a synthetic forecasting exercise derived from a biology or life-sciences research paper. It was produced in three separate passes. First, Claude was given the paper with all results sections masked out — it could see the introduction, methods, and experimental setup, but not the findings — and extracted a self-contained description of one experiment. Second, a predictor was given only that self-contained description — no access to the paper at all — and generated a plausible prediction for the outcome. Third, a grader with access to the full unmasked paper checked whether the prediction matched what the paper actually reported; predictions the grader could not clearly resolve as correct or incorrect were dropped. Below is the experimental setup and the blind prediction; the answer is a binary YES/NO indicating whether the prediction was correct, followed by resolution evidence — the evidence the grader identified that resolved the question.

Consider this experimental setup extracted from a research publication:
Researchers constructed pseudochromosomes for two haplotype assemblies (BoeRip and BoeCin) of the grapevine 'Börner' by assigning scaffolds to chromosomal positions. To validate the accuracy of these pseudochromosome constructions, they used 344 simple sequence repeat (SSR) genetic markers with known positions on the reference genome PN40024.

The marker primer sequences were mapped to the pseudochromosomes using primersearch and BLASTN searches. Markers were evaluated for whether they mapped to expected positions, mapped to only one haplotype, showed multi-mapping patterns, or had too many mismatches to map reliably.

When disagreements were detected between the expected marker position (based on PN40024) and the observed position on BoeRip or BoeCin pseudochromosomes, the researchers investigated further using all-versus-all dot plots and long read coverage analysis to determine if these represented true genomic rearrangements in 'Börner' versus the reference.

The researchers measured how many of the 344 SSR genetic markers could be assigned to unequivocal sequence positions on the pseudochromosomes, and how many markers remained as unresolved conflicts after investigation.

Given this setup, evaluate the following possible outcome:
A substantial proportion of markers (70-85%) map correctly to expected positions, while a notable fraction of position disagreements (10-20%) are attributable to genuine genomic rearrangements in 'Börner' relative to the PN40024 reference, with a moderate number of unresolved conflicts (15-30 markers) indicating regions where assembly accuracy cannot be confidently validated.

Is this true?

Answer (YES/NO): NO